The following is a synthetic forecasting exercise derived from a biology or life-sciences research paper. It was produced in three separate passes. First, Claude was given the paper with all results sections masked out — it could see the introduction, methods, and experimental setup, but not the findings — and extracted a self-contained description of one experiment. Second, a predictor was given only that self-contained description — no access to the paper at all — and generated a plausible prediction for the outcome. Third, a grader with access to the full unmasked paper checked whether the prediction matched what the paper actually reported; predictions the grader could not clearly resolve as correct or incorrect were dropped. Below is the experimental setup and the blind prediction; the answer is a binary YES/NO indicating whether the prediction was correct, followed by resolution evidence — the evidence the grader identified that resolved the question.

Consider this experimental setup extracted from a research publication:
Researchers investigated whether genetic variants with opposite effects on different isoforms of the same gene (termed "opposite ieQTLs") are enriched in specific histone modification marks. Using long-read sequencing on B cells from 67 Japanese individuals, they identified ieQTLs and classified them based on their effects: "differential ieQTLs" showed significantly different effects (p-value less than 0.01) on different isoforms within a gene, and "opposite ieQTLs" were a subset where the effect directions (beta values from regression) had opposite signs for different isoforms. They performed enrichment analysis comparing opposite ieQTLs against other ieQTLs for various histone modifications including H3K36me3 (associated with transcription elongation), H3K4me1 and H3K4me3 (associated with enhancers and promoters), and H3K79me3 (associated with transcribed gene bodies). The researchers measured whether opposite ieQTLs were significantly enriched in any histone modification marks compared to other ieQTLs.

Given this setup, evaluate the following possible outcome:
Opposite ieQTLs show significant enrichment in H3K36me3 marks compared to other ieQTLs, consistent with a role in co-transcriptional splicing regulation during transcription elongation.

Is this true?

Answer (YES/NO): YES